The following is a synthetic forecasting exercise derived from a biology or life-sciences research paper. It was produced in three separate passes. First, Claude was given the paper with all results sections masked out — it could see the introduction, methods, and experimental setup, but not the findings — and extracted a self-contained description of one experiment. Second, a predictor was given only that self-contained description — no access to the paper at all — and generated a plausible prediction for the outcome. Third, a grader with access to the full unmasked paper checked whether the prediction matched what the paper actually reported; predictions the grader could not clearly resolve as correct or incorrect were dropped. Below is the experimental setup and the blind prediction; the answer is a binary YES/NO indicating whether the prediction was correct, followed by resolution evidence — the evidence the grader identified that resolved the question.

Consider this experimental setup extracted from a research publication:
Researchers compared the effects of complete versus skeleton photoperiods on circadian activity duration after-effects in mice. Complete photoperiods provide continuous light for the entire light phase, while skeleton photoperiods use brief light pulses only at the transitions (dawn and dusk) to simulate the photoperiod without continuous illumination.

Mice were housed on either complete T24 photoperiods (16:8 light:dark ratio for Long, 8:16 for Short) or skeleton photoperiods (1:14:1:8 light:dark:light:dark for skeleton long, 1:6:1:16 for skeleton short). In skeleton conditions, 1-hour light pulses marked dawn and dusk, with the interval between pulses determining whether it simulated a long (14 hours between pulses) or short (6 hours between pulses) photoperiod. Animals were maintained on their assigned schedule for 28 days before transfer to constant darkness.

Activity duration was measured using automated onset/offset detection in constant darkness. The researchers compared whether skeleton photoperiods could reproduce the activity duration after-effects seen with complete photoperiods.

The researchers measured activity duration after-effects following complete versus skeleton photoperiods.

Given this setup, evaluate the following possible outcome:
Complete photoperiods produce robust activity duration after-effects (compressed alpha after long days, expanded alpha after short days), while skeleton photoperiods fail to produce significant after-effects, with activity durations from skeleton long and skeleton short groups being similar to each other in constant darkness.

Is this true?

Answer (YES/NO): NO